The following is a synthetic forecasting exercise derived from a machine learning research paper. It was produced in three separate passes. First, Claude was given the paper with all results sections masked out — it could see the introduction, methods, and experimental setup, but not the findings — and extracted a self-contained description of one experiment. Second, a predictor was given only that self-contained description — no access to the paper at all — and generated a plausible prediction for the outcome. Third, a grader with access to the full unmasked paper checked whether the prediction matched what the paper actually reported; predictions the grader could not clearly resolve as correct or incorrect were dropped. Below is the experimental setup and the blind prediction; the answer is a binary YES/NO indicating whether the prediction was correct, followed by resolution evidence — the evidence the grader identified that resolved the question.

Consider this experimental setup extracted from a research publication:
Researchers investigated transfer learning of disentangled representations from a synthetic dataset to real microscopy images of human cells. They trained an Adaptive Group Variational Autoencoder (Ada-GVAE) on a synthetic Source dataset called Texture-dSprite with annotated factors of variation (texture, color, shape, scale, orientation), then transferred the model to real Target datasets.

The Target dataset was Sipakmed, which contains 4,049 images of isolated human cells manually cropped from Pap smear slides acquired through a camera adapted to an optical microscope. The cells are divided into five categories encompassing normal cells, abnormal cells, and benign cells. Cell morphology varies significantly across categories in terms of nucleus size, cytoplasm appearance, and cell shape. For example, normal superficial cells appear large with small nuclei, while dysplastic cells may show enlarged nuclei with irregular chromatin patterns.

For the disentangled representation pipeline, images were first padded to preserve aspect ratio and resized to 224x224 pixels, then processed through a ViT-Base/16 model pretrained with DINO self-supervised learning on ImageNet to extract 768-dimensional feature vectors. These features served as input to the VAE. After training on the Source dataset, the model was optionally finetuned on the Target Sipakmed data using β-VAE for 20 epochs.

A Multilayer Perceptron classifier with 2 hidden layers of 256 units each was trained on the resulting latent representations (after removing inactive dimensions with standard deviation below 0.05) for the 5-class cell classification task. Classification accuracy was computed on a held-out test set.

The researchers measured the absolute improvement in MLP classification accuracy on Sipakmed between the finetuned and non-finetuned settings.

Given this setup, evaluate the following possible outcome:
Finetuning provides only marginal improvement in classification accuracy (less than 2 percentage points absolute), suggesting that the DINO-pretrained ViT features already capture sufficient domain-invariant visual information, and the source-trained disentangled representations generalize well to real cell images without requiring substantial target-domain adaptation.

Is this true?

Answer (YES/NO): NO